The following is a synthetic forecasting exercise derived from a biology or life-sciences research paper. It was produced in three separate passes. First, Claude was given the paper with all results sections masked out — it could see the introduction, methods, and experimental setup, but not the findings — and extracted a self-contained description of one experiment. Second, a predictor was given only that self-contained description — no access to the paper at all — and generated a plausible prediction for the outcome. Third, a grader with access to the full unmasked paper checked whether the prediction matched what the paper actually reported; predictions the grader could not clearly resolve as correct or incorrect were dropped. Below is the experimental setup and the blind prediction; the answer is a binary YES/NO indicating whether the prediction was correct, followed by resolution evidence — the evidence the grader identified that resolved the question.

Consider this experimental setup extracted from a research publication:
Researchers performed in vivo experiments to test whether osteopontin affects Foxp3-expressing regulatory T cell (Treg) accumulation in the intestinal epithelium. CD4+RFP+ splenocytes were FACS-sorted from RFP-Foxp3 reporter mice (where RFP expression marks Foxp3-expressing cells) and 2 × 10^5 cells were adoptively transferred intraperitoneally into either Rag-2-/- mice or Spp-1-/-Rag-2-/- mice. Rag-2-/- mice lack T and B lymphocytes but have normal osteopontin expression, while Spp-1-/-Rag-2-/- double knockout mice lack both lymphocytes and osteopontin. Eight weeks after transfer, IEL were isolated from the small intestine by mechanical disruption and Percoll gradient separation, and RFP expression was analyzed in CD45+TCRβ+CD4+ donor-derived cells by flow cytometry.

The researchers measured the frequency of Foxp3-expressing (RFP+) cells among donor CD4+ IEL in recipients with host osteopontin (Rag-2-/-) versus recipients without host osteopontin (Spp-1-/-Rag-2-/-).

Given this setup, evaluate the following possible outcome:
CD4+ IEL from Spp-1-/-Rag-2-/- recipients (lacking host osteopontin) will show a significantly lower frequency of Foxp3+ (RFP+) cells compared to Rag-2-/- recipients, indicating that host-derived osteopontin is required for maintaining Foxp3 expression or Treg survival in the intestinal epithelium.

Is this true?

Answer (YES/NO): YES